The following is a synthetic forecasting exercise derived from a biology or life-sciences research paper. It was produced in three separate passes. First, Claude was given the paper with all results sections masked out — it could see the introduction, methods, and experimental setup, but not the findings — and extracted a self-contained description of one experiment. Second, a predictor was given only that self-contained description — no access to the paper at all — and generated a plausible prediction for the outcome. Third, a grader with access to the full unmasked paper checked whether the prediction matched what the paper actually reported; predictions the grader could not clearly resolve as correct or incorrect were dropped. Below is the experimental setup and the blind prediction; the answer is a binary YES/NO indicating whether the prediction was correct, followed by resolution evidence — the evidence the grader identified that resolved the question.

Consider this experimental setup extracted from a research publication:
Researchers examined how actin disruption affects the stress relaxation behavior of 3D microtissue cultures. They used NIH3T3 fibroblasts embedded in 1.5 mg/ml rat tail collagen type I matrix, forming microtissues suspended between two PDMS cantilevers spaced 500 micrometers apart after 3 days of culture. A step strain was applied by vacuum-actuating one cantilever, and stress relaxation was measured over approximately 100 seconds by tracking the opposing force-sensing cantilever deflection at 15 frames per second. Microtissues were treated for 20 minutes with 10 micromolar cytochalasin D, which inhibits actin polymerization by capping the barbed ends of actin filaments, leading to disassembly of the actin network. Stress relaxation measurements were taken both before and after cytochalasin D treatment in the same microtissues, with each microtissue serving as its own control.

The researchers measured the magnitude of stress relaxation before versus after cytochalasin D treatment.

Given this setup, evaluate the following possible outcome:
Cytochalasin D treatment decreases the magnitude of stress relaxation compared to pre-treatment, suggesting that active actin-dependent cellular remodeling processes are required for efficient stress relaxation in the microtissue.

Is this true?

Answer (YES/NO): YES